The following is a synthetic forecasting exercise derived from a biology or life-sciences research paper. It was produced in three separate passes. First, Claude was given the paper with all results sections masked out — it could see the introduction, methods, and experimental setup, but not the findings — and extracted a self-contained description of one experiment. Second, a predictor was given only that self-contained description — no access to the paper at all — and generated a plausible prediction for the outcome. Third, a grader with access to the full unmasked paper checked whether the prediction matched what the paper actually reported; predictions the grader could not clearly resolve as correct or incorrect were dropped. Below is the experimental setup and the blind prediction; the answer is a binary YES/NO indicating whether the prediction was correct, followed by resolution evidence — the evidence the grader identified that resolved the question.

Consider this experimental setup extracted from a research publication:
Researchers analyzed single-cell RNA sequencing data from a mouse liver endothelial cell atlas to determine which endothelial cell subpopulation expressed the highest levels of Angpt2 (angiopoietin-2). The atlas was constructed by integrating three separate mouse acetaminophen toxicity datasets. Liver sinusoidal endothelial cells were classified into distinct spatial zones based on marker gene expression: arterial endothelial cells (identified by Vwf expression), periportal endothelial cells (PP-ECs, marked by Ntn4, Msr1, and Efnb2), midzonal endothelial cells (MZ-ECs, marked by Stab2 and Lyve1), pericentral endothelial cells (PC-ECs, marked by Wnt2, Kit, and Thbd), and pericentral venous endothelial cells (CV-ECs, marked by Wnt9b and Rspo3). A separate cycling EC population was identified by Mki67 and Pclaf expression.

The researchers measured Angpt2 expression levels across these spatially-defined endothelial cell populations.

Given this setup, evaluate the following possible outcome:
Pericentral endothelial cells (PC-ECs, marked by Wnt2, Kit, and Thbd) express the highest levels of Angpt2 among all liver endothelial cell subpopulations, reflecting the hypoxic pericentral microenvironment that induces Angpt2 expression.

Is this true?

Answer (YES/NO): YES